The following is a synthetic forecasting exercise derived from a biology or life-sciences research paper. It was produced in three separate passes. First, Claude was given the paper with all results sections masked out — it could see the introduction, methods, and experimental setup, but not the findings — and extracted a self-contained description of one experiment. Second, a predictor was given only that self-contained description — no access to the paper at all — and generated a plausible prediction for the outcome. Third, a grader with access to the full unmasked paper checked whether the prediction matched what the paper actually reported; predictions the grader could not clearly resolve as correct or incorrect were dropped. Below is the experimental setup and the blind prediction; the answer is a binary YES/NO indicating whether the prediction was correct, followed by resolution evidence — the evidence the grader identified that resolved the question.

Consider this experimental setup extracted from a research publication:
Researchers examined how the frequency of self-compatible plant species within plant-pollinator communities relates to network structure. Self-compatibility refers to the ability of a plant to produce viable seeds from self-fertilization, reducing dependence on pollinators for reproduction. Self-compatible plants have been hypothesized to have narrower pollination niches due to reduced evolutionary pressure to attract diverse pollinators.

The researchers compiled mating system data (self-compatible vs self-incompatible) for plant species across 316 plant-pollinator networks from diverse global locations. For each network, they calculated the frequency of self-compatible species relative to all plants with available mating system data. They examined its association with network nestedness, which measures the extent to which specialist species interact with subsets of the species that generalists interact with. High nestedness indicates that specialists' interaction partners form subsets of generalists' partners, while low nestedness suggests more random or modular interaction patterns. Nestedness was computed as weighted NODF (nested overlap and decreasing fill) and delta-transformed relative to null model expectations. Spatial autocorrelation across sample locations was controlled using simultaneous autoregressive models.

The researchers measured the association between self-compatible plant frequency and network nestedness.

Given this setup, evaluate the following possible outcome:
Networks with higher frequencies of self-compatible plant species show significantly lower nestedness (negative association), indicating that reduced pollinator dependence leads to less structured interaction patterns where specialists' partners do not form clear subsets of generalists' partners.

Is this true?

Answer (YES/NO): YES